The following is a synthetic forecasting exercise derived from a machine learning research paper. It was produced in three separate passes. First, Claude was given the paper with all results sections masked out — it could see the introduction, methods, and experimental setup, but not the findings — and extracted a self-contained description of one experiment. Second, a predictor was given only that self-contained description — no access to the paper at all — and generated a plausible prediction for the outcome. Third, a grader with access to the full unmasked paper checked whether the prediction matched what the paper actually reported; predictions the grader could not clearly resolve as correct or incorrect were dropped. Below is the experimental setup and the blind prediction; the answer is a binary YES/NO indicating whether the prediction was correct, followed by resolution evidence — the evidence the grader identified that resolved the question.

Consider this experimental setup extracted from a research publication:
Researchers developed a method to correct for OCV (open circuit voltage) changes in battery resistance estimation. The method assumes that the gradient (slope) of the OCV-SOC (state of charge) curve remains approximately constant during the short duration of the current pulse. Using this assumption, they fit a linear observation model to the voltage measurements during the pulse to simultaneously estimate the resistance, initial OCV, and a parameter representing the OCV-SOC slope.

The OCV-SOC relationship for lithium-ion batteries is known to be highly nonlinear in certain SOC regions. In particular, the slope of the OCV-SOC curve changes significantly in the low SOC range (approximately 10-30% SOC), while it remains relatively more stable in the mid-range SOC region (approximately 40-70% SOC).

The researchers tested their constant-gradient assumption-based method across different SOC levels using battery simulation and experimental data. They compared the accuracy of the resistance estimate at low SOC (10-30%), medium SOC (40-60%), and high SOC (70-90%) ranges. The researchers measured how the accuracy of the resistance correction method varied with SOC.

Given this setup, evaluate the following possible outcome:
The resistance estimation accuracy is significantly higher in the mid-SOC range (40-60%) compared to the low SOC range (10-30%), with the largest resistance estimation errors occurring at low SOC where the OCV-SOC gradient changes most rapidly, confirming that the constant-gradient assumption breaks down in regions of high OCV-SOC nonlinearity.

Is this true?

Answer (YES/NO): YES